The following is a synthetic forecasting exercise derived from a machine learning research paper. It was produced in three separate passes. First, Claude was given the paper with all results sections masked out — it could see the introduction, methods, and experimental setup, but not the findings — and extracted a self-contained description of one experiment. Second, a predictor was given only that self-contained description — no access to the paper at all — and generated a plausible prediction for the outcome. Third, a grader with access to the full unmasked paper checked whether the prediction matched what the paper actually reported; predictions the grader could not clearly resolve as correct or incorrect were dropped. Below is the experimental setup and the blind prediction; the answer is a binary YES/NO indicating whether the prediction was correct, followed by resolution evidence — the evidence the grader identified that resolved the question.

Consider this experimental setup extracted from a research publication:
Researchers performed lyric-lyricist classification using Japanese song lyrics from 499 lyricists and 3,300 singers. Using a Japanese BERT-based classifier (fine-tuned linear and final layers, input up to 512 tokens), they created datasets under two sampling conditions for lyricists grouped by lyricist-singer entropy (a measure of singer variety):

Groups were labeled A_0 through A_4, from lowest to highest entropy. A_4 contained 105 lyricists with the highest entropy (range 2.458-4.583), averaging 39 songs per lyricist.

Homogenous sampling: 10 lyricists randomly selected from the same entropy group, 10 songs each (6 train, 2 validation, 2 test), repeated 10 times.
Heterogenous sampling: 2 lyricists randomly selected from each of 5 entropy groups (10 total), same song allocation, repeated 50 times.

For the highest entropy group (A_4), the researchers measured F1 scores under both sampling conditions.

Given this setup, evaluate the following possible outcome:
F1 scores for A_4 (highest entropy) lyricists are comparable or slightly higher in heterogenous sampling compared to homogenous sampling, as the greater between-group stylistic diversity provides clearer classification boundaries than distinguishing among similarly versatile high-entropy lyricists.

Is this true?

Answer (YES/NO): NO